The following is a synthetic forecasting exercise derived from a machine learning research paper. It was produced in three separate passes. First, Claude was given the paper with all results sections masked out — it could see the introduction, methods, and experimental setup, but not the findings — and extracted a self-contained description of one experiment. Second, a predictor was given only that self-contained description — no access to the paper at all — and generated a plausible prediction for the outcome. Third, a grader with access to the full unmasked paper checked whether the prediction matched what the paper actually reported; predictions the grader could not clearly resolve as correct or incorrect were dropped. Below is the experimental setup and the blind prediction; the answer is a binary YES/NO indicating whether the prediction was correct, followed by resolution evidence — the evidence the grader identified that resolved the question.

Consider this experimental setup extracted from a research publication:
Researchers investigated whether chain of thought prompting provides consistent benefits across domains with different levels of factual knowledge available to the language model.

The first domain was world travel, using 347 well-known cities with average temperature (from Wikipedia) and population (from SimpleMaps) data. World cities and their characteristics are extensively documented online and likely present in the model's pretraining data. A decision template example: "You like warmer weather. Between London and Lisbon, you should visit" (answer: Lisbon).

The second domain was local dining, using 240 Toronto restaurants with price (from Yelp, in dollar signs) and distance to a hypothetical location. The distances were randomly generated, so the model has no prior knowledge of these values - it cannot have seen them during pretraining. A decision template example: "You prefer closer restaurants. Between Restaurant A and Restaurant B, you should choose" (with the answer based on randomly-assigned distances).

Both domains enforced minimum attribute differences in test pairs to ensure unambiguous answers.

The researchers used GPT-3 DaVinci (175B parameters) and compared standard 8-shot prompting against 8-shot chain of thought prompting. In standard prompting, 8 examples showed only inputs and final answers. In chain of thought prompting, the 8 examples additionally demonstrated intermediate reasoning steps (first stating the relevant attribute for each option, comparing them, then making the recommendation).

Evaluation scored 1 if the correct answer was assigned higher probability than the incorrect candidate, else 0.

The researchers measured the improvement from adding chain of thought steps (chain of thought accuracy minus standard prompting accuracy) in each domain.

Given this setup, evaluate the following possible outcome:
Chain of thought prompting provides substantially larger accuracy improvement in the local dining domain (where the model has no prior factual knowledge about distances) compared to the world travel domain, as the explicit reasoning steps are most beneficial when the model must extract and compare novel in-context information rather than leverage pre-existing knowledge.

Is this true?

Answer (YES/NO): NO